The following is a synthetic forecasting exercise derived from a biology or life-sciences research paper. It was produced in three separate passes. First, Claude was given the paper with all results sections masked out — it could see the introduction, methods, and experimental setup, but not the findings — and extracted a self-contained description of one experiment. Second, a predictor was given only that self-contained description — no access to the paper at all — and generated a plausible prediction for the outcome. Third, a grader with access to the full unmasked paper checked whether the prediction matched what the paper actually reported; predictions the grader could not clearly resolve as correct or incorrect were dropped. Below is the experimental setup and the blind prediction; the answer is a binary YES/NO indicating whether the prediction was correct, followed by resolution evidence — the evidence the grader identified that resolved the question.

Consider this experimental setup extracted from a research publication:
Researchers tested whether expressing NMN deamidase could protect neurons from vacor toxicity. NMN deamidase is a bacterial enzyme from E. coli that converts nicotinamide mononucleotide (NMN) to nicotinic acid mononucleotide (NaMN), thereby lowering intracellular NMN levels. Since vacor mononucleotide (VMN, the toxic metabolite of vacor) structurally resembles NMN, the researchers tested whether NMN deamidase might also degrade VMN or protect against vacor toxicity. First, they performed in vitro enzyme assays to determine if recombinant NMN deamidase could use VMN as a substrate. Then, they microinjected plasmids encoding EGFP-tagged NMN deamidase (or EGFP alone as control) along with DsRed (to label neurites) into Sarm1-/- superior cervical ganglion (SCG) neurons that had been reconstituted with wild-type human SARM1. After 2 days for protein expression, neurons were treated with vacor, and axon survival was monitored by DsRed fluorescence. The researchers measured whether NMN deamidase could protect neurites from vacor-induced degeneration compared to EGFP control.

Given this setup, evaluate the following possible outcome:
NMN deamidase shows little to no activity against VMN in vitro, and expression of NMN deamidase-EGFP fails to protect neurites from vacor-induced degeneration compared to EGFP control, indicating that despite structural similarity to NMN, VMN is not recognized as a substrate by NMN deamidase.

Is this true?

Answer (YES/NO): YES